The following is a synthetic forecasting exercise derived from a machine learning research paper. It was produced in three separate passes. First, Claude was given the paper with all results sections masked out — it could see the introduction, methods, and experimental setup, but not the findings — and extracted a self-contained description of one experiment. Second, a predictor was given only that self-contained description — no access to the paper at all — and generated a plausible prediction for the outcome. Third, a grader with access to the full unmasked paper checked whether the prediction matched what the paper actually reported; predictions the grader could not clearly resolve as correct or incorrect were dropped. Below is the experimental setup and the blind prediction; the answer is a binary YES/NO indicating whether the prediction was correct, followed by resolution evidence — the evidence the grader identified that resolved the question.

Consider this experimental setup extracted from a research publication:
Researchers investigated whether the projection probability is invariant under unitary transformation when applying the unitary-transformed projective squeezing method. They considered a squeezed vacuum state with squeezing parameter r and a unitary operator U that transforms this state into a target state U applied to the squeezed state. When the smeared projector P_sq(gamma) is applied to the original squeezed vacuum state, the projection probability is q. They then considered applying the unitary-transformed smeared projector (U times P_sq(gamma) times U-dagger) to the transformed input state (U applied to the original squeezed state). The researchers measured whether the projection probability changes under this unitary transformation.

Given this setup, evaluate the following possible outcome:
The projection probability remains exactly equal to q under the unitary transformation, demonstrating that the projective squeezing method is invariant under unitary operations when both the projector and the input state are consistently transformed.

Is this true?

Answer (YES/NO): YES